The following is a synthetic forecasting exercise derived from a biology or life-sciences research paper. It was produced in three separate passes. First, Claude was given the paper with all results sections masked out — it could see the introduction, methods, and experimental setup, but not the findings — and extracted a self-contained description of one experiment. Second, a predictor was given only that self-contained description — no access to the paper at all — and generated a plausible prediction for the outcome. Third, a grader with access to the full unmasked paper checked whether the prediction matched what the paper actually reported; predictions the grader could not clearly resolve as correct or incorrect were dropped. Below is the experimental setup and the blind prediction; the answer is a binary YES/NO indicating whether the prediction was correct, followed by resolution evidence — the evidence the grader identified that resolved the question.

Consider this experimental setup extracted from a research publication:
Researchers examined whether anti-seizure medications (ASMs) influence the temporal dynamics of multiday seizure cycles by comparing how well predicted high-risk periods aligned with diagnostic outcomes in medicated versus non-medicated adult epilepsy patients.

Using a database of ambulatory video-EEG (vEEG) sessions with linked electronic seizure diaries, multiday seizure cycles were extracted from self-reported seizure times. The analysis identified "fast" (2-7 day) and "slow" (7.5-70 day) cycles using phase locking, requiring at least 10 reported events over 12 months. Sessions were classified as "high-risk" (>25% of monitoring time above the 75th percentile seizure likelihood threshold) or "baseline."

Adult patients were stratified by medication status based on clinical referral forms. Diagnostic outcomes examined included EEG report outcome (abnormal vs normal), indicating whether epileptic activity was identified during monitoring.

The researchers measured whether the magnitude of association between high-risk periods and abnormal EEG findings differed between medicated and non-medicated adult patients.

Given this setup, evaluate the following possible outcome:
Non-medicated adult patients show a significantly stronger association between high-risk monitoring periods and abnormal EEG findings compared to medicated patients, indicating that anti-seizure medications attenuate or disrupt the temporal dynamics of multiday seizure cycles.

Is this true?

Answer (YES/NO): NO